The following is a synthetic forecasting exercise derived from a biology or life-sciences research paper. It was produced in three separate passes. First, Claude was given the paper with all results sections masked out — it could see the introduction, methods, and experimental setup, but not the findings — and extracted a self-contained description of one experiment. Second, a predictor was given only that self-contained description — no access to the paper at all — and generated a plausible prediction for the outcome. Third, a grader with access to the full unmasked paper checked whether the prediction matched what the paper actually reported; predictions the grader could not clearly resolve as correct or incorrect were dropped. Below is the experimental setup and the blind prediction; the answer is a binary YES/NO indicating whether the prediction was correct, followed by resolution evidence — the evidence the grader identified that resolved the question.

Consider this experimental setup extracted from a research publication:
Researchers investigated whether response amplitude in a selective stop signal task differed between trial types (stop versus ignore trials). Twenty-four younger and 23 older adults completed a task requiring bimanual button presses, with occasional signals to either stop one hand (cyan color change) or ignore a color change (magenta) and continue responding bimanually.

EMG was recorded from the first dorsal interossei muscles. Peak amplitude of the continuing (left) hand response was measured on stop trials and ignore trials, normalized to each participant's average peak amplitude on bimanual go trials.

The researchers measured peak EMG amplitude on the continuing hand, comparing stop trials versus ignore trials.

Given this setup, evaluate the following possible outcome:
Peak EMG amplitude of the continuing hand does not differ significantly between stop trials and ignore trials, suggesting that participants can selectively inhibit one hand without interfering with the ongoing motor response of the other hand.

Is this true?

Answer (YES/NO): NO